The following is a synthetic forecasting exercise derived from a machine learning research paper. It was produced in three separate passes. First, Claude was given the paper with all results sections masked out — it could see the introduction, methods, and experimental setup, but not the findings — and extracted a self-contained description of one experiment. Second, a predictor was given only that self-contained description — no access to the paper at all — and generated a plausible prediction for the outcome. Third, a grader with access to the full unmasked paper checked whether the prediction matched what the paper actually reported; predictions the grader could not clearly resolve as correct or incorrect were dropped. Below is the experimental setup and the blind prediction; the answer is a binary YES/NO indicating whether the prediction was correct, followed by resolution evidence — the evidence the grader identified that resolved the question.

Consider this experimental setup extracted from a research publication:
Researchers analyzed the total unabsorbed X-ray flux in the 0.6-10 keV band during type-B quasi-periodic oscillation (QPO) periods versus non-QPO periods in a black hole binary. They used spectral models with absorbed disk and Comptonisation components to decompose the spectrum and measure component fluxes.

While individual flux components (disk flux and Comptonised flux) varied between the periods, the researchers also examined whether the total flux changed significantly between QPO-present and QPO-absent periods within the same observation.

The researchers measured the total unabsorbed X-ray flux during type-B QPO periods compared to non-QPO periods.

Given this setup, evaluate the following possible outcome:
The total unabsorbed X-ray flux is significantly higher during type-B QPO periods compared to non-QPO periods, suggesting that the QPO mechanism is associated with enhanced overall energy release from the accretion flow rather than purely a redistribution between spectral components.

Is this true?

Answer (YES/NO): NO